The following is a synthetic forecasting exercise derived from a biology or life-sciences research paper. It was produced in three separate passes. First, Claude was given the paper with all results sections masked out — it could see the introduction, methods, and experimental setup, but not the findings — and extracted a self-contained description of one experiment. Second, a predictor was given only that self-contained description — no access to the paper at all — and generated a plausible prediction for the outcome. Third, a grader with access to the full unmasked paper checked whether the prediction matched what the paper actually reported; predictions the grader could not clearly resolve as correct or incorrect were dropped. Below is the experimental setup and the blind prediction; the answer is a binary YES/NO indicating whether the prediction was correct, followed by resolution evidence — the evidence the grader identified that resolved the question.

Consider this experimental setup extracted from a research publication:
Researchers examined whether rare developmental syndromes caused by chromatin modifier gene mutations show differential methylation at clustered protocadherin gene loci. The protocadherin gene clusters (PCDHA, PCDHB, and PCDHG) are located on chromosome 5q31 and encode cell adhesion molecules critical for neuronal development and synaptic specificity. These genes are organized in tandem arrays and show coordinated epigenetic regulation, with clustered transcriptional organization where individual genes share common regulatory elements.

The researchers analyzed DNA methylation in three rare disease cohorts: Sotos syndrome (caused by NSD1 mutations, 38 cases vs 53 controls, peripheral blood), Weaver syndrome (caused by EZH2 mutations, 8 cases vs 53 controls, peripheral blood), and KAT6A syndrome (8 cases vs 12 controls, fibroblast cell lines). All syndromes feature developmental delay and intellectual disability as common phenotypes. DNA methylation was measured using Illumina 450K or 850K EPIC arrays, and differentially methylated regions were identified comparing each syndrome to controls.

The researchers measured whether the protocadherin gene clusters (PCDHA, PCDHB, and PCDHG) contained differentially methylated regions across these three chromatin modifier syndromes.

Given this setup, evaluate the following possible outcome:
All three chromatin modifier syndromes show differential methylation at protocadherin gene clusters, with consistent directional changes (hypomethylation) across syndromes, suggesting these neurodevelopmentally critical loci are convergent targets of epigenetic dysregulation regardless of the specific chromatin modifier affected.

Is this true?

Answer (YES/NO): NO